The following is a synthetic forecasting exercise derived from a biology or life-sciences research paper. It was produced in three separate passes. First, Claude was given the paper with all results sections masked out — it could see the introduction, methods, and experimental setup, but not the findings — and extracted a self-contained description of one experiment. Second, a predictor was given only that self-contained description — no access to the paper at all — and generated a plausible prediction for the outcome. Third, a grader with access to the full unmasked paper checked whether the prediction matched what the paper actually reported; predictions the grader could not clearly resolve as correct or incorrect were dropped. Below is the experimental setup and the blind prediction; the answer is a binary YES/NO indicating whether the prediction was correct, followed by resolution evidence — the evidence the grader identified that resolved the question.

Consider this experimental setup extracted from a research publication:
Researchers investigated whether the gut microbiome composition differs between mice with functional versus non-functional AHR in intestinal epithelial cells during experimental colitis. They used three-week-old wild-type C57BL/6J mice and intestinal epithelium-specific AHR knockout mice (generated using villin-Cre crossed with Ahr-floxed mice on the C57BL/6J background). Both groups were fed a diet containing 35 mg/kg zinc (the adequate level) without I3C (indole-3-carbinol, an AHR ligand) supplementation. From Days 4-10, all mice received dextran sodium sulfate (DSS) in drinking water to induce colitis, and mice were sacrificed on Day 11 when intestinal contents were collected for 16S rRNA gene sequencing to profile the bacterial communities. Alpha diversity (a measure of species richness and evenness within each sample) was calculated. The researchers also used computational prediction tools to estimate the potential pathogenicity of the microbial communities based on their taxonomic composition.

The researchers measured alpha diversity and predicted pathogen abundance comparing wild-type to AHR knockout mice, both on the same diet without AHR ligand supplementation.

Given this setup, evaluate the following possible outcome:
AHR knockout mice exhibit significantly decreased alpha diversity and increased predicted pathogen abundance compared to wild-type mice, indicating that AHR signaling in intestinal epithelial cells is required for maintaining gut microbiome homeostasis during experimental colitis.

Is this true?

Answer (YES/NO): NO